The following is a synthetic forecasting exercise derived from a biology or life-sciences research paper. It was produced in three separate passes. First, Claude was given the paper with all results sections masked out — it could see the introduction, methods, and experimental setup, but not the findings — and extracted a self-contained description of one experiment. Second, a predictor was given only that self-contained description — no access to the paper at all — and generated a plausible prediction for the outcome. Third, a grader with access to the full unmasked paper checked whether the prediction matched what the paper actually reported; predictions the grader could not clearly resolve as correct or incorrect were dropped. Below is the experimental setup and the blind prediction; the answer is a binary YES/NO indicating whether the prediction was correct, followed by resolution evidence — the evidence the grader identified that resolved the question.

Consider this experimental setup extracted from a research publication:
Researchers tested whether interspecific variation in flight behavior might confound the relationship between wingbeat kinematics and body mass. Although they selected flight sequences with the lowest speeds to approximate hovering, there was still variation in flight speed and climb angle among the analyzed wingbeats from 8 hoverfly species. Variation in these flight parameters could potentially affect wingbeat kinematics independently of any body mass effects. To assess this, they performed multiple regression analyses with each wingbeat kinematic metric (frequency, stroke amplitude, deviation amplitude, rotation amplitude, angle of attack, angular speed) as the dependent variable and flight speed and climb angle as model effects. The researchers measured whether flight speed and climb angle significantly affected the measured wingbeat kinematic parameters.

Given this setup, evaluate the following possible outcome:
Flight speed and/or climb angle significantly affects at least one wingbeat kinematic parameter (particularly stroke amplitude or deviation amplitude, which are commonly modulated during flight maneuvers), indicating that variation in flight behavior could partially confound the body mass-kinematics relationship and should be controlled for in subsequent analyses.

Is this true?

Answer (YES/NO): NO